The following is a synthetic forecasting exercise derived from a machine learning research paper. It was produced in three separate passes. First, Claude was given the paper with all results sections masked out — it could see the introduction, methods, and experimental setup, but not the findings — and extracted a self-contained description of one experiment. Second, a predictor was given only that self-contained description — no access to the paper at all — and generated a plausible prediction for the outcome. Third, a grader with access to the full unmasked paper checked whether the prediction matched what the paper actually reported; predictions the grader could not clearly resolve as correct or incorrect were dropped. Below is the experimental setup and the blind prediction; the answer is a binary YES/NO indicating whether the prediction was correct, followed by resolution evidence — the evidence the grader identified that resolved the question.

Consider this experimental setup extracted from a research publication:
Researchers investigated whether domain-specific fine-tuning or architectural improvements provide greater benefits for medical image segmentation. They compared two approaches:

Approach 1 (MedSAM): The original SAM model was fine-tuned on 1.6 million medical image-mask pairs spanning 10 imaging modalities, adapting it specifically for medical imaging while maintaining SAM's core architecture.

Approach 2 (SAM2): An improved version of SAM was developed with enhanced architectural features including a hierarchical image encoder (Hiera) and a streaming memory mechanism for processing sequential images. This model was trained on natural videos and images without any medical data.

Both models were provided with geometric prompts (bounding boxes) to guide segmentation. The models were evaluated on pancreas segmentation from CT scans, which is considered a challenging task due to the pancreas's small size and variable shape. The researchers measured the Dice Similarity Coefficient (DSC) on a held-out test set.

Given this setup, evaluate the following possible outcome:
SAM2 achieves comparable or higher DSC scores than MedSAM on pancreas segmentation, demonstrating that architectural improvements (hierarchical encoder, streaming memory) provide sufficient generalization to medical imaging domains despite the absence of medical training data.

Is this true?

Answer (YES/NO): YES